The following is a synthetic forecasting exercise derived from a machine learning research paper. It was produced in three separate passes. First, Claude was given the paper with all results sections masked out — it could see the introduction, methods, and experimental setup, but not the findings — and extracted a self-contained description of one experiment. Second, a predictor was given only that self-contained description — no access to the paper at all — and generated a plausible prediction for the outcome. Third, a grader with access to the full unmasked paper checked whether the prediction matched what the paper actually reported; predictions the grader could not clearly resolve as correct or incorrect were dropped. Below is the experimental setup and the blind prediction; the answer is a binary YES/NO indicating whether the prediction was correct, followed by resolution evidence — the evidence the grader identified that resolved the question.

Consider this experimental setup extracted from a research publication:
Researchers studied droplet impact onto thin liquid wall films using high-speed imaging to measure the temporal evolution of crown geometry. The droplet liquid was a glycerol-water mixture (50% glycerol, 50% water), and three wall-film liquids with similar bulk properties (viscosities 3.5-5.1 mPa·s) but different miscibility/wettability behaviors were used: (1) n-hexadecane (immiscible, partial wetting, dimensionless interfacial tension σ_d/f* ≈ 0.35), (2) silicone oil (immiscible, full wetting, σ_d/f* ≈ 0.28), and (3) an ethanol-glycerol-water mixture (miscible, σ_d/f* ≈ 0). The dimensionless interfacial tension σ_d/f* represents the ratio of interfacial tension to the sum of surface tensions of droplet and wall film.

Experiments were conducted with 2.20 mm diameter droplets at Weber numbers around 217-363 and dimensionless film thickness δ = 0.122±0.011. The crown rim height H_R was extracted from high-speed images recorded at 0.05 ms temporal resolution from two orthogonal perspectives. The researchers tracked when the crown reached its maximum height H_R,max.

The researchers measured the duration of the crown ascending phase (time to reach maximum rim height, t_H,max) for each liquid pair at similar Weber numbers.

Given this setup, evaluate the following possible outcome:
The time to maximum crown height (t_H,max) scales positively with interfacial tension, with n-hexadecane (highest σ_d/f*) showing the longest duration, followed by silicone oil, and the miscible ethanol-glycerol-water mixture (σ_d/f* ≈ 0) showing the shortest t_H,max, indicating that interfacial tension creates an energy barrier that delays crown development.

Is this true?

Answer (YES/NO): NO